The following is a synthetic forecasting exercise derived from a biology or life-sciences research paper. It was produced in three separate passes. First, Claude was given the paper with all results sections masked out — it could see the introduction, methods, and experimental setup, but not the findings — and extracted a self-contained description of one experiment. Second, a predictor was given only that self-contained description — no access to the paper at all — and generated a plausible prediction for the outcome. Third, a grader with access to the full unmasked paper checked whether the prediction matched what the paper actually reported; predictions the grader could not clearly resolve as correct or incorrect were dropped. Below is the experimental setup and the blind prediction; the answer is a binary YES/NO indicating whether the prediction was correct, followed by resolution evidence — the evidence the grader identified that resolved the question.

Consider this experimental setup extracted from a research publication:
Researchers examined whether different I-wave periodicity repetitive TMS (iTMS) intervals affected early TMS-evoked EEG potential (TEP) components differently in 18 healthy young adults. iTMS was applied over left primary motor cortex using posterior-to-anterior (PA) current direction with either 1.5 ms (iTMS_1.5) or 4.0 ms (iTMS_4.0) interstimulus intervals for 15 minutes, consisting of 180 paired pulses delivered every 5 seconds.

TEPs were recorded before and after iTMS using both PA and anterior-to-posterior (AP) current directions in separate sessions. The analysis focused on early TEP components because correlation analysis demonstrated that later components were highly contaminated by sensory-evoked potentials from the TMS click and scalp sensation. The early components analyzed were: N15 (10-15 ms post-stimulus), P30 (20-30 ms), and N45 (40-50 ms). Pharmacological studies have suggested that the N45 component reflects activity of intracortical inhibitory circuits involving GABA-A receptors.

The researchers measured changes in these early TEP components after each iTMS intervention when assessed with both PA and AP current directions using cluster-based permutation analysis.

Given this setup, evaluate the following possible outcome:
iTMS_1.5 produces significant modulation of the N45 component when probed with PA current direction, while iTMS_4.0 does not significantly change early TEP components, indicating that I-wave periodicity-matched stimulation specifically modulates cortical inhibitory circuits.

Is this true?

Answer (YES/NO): NO